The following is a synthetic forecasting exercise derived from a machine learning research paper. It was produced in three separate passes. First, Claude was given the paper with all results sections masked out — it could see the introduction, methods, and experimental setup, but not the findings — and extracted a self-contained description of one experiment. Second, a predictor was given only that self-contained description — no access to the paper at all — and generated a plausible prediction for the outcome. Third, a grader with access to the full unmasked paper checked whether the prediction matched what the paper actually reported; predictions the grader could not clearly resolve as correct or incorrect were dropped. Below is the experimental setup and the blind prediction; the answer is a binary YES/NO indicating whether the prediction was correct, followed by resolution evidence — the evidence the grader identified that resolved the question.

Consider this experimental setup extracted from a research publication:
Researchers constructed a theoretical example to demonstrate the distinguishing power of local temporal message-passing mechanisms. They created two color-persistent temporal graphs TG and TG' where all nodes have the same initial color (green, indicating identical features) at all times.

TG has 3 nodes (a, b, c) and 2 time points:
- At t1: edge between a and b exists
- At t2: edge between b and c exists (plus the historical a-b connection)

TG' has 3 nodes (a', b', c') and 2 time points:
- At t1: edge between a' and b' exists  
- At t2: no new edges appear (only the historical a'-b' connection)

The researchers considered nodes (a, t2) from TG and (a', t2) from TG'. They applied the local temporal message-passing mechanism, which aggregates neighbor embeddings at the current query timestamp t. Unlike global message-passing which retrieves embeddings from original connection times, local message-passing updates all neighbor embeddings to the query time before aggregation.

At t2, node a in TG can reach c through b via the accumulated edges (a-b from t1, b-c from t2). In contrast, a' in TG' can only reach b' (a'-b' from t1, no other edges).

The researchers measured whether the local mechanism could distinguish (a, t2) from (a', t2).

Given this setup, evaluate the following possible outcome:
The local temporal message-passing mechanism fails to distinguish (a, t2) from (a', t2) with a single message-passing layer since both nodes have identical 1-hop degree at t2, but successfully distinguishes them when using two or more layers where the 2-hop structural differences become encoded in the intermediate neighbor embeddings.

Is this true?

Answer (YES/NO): YES